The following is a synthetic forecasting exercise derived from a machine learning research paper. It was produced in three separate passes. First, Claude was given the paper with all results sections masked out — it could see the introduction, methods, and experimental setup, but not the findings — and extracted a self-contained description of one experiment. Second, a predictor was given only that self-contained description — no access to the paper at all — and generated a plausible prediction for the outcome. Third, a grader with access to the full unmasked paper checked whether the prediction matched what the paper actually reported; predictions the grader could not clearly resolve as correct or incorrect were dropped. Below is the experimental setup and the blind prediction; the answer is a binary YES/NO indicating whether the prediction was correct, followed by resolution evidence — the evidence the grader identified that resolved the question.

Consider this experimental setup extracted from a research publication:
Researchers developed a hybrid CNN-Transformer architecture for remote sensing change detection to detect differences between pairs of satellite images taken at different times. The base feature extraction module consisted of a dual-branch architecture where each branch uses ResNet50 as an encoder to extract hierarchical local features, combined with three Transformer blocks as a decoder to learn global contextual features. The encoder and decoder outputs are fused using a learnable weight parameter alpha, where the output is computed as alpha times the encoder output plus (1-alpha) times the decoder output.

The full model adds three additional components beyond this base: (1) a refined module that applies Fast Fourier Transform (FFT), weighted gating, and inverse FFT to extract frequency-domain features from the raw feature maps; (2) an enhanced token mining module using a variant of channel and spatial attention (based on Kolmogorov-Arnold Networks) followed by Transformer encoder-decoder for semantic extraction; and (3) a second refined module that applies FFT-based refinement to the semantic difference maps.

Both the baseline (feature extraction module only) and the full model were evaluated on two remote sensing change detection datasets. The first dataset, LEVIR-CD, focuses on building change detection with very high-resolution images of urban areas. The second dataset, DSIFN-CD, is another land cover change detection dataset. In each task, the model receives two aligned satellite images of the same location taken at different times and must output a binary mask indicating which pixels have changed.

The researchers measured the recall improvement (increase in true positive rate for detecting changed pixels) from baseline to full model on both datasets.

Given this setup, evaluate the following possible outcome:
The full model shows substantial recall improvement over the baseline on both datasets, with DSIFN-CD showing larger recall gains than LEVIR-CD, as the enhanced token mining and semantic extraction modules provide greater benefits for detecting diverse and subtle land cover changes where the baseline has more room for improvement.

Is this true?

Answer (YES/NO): YES